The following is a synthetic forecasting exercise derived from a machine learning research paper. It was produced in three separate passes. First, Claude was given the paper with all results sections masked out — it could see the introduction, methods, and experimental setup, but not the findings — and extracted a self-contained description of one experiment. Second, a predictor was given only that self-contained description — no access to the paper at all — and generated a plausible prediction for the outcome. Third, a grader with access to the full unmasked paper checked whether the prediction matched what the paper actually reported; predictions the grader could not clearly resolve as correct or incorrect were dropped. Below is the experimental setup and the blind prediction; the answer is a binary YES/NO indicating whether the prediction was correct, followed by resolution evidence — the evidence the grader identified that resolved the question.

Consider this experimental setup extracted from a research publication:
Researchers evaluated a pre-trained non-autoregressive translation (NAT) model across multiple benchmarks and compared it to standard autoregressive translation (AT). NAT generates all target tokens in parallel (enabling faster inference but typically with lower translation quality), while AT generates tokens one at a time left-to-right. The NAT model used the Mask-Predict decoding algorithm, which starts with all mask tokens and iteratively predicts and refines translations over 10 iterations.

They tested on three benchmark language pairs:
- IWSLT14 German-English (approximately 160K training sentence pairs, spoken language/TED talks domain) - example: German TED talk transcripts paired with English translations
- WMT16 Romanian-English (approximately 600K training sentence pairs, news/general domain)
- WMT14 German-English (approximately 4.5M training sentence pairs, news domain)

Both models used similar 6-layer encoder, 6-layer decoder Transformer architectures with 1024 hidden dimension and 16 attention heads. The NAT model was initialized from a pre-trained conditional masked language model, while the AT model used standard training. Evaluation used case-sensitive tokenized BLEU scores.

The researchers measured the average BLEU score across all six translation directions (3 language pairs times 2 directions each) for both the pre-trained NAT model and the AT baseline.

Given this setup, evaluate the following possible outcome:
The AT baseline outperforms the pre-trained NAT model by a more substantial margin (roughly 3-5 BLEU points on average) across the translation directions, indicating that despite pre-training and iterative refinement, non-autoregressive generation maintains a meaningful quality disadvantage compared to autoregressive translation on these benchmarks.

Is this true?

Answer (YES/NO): NO